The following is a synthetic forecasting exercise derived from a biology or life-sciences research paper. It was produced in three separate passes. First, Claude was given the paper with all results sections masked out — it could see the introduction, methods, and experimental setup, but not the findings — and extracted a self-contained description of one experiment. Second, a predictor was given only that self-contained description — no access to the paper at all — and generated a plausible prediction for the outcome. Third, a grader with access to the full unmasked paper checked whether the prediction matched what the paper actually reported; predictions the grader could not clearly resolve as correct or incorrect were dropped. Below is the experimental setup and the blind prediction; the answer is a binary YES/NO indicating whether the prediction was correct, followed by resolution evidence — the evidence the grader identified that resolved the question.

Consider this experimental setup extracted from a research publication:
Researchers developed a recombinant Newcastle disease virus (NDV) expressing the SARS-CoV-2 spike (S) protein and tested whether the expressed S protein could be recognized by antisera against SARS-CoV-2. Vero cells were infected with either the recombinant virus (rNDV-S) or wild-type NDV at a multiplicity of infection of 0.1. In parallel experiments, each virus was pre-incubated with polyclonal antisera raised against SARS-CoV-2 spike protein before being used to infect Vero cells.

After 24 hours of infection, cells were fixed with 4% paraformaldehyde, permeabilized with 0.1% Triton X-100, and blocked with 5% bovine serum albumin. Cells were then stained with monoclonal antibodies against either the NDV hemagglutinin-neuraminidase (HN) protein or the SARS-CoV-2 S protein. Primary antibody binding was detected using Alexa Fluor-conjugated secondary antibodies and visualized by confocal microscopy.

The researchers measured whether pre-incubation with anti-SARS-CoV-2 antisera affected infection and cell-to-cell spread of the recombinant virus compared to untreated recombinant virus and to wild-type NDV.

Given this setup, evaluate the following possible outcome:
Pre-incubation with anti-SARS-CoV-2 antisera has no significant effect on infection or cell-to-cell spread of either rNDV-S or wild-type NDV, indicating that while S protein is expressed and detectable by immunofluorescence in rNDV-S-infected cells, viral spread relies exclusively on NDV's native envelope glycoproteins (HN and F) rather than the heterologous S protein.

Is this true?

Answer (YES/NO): NO